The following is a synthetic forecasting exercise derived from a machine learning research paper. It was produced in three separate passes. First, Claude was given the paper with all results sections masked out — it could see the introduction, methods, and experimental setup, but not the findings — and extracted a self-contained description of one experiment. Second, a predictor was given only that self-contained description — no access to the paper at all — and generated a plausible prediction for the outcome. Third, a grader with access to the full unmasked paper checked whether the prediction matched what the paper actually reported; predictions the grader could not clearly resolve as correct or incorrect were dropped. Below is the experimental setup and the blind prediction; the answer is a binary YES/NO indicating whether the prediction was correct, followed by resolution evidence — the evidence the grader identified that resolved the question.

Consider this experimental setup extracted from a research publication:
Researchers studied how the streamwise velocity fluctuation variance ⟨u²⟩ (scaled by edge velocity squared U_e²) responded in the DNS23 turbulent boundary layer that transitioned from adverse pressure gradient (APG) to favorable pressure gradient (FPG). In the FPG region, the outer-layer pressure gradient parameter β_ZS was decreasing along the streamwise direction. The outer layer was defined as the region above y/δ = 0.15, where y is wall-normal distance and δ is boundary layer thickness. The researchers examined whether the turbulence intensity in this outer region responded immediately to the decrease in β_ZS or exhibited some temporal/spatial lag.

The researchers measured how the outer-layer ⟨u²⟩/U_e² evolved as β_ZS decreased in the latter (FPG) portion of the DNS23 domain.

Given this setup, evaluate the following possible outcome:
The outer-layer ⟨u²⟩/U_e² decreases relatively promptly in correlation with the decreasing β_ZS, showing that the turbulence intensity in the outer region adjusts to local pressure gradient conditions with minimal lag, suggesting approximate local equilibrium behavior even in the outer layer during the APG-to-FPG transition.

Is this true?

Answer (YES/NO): NO